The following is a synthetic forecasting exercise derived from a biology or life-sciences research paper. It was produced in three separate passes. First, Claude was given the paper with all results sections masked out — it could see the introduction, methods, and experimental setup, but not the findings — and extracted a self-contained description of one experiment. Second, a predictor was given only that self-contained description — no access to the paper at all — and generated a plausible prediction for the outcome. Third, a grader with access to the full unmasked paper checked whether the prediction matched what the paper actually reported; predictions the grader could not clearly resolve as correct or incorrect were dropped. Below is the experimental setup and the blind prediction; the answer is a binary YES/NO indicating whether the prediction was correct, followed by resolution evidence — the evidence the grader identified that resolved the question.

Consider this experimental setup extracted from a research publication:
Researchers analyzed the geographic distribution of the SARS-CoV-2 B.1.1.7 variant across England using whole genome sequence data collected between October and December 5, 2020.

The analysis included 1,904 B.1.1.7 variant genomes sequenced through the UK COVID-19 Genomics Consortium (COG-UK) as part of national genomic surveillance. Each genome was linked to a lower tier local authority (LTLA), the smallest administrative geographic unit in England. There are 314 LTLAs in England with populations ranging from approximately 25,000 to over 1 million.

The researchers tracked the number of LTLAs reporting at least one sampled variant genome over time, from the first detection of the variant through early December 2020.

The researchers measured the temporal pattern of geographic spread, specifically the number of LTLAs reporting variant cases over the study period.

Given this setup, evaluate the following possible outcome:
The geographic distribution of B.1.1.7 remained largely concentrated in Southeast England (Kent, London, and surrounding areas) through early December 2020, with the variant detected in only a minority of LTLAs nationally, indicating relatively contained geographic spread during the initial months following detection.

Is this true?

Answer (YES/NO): NO